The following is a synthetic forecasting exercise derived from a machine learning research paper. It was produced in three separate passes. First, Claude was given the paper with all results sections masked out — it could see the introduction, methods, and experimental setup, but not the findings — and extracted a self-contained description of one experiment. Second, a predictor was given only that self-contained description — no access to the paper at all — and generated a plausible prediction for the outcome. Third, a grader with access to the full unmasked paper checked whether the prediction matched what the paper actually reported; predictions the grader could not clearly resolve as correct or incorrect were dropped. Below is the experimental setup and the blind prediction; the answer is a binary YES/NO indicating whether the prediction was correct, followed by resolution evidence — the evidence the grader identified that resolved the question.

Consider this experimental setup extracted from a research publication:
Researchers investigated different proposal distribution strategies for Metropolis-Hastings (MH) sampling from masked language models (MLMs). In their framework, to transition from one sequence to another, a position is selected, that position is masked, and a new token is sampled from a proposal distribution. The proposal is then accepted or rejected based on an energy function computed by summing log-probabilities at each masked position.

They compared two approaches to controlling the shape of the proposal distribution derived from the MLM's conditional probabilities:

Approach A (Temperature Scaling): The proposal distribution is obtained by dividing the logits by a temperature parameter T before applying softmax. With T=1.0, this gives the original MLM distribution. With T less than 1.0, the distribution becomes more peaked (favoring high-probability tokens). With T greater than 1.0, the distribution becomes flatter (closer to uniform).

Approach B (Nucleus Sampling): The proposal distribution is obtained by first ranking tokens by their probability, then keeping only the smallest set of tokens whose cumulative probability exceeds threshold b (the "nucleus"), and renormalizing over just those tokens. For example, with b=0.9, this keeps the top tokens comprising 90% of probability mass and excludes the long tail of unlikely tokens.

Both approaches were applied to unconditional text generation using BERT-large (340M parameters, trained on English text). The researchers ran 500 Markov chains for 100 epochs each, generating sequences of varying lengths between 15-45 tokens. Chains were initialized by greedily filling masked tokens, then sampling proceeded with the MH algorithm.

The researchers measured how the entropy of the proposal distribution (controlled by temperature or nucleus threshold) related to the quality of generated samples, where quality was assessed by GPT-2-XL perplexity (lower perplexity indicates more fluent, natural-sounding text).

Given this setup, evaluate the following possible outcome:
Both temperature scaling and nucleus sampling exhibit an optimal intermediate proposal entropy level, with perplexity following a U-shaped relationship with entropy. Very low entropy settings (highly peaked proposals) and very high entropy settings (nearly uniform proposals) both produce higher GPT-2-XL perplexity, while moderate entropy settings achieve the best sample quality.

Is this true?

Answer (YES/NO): NO